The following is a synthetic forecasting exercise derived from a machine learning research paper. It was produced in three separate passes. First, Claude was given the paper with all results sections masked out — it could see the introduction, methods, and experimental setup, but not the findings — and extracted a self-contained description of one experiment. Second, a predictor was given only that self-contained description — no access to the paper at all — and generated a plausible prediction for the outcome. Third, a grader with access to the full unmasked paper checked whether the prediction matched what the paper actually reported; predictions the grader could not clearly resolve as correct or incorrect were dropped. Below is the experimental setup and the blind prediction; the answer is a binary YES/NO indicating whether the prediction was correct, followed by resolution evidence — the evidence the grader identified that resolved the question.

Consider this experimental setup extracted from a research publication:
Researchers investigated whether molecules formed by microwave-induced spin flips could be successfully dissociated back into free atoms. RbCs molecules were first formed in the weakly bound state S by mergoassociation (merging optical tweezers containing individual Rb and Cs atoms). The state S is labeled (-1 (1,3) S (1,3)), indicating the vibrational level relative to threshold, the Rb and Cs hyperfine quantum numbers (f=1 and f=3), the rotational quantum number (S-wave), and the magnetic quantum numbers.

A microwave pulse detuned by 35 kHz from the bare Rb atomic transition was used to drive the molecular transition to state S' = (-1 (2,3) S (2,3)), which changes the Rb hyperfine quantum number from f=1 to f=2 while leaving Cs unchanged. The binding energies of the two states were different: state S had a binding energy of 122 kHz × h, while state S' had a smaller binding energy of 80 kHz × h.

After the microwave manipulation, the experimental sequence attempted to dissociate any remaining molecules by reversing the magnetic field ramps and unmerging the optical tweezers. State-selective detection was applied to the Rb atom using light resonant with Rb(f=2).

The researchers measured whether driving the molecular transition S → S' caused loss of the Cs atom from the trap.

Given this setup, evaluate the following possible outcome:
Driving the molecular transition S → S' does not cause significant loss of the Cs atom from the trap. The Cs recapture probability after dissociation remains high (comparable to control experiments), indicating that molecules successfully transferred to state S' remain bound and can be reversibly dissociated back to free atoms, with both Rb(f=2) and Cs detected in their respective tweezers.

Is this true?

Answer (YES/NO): NO